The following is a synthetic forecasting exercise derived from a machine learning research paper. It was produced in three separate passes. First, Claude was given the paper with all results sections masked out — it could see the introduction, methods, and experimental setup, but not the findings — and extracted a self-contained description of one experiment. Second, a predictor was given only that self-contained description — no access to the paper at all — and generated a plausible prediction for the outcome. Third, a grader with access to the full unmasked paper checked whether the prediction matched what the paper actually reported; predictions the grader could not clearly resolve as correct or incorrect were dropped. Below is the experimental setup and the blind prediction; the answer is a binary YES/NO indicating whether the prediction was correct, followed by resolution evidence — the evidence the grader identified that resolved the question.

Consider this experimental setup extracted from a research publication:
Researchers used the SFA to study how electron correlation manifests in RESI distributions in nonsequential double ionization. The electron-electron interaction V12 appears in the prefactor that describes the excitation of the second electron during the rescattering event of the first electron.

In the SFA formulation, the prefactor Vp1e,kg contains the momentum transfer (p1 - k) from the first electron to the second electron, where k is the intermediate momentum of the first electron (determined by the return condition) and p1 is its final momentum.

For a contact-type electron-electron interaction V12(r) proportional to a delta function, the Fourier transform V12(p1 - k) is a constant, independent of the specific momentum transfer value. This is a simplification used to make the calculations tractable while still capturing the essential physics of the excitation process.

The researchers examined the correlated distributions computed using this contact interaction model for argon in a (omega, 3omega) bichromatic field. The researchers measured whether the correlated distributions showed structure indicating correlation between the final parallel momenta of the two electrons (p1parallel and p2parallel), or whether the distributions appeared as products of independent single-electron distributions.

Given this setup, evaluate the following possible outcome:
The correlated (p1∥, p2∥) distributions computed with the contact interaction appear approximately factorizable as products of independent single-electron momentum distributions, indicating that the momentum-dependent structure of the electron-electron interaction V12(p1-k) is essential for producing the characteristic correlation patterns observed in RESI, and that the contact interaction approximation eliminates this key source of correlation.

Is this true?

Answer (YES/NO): NO